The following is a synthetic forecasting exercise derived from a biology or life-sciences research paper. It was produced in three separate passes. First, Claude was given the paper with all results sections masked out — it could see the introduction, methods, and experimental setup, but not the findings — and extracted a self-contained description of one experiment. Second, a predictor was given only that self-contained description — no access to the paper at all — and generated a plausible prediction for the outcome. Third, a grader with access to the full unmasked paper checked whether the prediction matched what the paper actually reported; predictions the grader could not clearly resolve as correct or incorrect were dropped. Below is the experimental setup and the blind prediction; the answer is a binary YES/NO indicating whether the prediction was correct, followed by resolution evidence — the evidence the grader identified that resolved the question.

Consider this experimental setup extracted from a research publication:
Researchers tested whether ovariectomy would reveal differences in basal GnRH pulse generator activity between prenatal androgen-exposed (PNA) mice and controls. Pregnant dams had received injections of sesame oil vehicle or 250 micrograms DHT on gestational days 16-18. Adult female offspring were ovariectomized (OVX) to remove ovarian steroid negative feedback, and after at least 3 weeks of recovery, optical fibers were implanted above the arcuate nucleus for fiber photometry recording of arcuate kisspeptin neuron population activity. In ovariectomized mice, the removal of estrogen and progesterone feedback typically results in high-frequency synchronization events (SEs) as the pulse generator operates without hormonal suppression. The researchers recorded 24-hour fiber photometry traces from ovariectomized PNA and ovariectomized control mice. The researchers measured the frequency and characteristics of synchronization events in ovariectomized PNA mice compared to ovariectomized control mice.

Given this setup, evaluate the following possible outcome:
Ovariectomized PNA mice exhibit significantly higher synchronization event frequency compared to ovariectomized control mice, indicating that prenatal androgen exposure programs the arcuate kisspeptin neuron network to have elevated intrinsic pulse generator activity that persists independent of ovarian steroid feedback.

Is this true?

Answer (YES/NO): NO